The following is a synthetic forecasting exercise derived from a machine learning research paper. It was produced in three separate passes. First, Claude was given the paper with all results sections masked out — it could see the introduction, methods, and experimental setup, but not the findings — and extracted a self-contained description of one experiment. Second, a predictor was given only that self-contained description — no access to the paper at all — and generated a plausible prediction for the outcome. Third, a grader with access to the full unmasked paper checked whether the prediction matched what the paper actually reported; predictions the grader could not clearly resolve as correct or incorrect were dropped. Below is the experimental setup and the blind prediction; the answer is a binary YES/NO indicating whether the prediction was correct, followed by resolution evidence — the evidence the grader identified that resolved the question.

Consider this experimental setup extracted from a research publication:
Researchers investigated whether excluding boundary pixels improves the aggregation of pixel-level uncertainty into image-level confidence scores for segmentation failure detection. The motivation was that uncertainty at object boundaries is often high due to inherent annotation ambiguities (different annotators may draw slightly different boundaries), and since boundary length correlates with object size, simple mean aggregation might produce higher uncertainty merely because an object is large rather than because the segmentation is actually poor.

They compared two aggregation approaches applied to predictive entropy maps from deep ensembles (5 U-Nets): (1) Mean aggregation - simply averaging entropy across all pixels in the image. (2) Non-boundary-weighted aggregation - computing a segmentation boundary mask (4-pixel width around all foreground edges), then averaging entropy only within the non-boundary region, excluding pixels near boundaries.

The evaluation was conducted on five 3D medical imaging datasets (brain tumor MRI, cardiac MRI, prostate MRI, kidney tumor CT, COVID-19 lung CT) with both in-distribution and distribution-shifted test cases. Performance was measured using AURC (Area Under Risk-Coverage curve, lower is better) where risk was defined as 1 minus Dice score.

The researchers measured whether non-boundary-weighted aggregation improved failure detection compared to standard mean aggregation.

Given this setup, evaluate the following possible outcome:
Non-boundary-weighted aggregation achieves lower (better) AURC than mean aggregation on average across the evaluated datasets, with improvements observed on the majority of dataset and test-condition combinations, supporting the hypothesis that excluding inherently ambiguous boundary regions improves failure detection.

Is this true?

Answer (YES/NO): NO